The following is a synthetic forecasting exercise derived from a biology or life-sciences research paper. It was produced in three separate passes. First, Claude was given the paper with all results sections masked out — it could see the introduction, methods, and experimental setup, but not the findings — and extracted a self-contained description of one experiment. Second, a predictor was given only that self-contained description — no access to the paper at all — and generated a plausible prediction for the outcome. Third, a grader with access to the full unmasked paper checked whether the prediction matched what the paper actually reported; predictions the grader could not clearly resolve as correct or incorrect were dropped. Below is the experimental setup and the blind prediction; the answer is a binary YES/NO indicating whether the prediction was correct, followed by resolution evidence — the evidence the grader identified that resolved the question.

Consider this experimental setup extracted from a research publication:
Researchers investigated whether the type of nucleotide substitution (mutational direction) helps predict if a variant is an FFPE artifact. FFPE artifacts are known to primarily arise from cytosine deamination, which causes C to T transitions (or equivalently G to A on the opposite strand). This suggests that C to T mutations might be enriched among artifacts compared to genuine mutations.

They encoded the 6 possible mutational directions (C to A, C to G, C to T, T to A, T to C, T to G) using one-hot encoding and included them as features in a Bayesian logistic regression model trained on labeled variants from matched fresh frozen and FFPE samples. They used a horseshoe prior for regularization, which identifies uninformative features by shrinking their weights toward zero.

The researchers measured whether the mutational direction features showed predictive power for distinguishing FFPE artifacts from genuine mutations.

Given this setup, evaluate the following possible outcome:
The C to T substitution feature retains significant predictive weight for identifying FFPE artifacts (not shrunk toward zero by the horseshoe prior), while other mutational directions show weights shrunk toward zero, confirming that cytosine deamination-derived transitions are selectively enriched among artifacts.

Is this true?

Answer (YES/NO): NO